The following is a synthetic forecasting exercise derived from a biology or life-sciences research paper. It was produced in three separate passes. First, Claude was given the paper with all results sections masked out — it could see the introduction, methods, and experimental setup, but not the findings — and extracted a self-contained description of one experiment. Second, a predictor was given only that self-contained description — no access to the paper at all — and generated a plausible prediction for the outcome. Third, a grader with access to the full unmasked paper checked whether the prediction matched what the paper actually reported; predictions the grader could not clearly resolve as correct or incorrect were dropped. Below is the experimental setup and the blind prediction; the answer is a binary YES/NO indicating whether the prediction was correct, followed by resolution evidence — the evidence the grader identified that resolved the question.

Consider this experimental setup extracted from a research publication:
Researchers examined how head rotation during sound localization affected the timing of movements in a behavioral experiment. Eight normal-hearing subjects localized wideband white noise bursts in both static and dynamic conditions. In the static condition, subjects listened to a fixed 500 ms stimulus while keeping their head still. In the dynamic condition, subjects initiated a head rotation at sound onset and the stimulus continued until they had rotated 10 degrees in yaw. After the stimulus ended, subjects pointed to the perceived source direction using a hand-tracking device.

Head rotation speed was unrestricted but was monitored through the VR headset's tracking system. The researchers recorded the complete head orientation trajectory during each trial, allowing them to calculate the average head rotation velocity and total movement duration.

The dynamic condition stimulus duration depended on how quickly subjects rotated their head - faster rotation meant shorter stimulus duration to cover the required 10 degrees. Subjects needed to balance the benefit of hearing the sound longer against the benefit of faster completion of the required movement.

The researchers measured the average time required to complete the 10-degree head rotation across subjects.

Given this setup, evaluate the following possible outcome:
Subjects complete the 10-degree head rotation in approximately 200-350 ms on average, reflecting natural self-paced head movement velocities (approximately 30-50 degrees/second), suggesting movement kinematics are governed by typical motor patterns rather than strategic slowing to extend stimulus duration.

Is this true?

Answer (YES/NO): NO